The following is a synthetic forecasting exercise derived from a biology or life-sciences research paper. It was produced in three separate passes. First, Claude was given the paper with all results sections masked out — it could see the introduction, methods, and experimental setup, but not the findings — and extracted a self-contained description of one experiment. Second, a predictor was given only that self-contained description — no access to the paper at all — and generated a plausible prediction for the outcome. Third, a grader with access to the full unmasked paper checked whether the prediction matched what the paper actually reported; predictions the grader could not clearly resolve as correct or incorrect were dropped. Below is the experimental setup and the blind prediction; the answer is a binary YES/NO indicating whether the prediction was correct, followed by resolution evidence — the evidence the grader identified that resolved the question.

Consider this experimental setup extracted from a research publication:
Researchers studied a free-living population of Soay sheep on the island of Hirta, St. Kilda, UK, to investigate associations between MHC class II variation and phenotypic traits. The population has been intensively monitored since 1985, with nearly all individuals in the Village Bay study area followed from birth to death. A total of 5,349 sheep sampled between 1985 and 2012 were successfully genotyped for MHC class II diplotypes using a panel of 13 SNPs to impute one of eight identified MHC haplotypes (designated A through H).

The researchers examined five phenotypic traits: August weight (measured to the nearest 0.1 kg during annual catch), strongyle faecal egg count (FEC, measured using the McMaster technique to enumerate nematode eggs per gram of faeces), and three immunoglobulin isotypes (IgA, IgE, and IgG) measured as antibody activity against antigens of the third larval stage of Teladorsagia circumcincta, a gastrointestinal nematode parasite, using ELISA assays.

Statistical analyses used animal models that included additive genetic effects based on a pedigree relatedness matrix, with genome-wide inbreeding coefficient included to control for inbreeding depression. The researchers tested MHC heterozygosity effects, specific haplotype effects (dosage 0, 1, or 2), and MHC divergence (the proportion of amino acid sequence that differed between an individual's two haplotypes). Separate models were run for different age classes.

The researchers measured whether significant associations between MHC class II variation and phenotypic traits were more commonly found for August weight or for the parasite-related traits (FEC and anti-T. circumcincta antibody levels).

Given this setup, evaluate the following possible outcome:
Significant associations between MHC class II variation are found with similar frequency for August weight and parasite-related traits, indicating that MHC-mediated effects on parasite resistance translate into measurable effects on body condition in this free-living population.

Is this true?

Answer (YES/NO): NO